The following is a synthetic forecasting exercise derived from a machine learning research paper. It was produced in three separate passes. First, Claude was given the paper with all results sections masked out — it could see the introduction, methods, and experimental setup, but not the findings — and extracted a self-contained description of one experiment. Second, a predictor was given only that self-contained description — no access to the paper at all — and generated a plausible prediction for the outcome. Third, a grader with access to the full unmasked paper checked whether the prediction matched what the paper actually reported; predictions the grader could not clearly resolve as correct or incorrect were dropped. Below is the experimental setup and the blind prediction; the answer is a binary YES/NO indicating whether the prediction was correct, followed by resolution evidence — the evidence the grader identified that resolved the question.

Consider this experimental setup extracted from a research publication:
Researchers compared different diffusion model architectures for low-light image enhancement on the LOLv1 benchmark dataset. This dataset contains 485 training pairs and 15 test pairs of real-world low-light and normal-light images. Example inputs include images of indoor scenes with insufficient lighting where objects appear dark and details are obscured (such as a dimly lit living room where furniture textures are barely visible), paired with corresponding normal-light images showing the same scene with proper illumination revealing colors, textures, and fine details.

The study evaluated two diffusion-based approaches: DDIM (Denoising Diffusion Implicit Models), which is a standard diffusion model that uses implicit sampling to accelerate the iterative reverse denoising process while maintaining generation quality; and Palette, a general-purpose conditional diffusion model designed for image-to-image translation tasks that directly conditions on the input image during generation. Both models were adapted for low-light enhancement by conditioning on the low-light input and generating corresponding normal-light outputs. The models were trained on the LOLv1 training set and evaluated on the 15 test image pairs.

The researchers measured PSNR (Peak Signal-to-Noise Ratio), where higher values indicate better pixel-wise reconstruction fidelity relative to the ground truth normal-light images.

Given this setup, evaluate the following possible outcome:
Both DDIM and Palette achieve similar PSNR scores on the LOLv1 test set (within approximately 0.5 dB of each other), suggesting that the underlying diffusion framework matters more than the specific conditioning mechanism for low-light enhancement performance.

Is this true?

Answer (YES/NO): NO